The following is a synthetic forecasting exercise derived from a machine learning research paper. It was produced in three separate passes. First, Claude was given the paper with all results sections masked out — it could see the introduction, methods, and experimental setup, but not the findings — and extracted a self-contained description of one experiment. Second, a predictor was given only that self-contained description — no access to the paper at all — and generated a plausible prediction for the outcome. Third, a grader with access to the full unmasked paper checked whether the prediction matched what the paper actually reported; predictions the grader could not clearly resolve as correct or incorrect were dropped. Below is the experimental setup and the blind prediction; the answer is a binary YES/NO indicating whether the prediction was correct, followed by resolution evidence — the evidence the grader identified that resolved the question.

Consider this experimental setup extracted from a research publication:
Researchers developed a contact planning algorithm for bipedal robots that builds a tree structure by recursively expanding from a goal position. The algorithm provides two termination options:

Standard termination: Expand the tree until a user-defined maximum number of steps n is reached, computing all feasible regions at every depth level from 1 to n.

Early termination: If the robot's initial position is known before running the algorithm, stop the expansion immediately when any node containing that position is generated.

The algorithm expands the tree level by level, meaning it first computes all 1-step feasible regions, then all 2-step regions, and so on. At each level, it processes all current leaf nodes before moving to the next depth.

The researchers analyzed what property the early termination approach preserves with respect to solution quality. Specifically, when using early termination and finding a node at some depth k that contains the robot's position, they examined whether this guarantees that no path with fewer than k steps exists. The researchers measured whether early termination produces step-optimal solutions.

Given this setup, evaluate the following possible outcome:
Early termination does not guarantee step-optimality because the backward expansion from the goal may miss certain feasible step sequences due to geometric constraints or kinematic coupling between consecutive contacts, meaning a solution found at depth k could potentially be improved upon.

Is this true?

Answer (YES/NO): NO